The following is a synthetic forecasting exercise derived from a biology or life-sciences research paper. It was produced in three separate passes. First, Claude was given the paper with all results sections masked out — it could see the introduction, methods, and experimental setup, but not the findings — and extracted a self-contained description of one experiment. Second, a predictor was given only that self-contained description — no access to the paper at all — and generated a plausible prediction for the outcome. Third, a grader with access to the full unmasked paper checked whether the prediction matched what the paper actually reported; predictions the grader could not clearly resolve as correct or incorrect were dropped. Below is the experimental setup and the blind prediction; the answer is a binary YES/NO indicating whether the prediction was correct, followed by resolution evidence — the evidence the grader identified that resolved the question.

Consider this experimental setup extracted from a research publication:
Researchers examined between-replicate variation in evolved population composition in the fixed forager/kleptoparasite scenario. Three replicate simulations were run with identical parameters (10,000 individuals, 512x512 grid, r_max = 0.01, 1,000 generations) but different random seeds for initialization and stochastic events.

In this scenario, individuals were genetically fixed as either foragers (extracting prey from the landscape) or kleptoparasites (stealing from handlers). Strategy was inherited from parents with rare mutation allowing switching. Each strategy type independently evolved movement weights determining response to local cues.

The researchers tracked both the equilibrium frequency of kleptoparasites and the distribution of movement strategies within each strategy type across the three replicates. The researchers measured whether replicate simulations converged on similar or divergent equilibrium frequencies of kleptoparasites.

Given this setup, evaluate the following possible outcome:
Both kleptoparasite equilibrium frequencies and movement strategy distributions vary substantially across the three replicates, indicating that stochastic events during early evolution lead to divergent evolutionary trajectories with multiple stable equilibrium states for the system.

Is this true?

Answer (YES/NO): NO